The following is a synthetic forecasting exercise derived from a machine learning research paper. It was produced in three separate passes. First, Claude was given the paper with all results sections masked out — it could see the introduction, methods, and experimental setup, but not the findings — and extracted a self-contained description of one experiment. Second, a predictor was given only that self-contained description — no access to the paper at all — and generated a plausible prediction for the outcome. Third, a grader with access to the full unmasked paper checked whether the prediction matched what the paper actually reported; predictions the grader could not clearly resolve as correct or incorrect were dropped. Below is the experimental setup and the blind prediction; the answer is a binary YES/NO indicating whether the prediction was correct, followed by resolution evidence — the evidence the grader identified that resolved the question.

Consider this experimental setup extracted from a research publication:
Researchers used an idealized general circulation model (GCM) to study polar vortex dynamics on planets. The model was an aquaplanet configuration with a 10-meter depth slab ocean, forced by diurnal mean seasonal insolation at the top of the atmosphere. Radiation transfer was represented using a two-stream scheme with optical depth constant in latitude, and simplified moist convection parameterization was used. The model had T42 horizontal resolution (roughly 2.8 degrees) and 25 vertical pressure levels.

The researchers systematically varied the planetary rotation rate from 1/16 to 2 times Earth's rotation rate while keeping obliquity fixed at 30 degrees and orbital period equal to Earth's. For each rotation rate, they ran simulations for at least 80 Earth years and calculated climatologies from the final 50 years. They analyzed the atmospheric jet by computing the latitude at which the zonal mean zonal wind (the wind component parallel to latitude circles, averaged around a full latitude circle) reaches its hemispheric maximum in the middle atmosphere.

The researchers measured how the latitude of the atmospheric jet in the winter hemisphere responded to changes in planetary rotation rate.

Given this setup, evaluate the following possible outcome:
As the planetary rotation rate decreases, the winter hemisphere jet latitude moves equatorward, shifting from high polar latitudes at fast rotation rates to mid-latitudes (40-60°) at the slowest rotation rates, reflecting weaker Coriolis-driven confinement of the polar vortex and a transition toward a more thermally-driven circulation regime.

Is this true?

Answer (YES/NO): NO